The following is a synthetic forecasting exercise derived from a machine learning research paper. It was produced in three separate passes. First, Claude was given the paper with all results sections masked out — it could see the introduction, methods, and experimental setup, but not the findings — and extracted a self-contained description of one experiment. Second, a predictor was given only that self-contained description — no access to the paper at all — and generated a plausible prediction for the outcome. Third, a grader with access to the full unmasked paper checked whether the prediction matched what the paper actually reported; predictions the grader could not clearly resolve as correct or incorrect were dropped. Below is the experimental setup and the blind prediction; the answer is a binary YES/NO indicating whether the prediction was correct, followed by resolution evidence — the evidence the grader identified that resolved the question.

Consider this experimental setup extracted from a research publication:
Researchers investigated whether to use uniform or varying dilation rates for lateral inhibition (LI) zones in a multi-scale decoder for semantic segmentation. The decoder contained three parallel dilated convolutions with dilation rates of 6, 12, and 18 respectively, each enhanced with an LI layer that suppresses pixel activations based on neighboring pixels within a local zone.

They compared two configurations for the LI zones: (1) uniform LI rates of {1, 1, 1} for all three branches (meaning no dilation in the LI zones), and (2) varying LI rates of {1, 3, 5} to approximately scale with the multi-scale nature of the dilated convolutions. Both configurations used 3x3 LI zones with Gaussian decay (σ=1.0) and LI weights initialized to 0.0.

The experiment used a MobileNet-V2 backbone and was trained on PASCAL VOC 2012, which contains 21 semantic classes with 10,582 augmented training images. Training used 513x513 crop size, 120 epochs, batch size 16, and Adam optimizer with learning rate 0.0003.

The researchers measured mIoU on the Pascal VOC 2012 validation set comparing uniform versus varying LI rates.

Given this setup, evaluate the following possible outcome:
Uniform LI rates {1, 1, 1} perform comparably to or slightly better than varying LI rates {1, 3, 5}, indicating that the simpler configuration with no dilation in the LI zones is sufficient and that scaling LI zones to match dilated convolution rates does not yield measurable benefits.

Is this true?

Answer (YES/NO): YES